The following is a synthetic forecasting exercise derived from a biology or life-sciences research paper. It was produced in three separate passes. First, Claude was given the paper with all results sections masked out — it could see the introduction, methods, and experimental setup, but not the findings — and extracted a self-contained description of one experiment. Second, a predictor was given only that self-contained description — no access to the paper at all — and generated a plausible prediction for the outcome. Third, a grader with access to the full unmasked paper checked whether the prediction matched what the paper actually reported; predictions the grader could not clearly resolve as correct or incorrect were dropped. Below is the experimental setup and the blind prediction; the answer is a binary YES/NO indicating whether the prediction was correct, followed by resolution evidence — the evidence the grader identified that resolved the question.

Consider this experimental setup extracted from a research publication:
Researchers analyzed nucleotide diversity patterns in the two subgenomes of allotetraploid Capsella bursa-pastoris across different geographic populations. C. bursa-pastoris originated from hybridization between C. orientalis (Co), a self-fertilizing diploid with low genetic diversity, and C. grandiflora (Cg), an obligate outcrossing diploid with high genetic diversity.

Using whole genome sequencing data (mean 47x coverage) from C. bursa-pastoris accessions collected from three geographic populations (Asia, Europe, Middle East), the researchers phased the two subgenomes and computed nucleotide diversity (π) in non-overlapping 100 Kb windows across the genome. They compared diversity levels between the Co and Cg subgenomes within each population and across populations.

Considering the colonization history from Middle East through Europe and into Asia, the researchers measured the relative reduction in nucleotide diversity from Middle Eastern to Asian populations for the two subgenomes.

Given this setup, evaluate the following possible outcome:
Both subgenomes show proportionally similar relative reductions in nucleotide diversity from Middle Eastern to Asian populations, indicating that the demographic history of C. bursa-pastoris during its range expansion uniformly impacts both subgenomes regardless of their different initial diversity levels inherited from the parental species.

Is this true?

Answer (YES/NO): NO